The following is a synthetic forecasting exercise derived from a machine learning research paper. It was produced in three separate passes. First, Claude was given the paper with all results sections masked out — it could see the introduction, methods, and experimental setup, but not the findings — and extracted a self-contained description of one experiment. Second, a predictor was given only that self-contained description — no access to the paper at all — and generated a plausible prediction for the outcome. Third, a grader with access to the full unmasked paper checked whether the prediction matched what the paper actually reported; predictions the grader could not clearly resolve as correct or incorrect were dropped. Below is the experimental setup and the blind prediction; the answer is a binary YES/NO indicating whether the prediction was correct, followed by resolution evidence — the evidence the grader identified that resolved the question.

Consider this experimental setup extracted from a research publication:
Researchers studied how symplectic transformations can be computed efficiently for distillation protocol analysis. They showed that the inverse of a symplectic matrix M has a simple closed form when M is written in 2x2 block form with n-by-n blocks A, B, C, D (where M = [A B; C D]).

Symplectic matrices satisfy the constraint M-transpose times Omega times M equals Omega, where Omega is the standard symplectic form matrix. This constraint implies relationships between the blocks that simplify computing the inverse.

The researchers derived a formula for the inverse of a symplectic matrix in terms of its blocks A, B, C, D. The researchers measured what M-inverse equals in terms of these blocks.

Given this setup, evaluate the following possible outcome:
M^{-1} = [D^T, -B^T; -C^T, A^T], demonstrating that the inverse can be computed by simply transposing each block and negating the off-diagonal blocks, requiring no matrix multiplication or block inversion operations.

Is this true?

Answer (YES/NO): NO